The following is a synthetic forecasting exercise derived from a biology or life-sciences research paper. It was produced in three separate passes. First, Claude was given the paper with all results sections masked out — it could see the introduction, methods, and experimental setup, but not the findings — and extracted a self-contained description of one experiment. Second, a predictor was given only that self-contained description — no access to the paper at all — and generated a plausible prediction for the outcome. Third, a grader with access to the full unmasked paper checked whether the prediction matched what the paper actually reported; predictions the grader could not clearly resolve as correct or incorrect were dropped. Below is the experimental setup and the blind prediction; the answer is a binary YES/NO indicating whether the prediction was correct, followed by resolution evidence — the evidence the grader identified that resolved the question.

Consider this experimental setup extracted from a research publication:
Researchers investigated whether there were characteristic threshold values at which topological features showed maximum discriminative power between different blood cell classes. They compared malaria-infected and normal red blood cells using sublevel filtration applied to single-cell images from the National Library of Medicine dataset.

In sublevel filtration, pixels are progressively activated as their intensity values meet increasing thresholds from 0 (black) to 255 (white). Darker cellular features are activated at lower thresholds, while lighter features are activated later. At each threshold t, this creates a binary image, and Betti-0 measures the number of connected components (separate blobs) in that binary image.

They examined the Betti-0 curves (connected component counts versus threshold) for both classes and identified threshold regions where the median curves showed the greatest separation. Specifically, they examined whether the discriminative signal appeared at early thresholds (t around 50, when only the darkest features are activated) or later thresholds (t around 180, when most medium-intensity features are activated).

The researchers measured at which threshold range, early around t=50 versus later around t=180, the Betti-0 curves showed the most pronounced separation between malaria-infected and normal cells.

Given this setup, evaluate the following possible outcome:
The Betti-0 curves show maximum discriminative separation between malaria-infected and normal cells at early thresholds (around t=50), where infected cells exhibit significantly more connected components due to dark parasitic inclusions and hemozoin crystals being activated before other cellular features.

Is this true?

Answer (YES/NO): NO